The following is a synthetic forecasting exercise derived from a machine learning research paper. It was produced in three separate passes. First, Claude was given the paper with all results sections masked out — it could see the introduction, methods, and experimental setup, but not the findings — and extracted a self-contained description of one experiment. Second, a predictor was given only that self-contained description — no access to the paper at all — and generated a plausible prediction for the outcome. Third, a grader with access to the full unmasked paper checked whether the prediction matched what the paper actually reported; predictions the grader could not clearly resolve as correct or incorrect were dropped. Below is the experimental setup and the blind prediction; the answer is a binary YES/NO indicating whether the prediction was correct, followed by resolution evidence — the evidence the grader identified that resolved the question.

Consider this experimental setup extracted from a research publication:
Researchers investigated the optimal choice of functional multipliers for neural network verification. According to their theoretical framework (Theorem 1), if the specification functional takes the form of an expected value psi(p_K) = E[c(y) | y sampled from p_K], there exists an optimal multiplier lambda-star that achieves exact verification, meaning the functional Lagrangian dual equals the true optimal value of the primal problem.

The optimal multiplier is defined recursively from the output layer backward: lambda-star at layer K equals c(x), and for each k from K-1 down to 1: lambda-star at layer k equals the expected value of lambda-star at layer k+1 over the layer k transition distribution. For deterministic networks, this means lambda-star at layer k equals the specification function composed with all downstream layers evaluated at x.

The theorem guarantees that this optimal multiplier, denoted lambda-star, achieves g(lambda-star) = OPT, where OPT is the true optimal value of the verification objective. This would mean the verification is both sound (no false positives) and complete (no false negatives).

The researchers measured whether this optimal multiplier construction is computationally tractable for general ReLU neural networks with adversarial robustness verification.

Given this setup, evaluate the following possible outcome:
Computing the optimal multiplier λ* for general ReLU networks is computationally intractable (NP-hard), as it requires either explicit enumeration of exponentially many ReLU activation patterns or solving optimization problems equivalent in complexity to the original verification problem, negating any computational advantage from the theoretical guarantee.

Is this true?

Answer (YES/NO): YES